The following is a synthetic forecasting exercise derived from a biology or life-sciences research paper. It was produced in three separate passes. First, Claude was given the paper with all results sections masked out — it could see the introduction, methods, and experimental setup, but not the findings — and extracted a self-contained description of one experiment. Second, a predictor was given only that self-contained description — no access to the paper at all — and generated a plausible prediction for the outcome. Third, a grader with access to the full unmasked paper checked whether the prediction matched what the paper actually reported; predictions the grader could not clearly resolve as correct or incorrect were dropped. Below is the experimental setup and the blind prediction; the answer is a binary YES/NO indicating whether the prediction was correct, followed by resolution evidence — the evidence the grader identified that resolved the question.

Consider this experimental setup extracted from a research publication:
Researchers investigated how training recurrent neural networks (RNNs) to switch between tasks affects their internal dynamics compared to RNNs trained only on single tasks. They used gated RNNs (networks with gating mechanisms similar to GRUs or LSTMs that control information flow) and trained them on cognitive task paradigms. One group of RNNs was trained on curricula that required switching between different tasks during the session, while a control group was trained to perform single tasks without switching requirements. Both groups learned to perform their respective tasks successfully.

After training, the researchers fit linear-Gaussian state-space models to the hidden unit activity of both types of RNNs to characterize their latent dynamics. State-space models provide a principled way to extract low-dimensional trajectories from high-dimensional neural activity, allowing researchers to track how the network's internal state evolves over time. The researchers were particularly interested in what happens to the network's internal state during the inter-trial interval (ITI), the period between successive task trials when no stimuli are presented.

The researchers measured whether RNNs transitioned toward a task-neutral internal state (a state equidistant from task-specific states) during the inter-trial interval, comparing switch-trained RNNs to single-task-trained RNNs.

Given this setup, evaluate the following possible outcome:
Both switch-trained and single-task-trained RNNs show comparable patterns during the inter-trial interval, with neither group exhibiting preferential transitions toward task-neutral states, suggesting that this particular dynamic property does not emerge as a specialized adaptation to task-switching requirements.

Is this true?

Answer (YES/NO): NO